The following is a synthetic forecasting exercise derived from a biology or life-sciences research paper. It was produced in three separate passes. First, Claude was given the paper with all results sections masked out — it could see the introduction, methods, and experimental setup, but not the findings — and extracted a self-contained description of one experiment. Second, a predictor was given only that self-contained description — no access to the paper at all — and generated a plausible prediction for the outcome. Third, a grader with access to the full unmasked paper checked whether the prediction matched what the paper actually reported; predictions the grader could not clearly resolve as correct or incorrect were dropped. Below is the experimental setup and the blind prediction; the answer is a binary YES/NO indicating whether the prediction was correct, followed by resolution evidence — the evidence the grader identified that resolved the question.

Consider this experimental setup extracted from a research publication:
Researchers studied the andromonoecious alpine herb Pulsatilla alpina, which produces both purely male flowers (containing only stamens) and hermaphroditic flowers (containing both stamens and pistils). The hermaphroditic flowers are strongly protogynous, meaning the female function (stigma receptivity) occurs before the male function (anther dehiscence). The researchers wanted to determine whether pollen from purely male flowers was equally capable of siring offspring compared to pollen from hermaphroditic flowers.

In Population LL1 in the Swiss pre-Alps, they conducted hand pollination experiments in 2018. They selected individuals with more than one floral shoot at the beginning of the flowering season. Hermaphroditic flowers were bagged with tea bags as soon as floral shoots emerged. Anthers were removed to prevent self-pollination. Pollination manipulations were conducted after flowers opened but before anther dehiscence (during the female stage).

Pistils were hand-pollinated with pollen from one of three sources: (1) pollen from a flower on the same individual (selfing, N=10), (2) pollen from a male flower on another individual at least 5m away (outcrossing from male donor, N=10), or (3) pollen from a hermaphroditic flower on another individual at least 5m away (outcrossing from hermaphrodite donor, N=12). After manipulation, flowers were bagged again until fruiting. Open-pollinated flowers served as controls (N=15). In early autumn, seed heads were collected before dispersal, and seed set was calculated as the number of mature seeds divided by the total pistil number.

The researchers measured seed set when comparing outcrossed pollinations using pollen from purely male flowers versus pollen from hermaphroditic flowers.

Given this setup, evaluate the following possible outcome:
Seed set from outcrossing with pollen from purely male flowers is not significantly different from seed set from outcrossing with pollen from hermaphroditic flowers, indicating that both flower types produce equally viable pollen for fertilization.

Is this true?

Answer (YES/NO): YES